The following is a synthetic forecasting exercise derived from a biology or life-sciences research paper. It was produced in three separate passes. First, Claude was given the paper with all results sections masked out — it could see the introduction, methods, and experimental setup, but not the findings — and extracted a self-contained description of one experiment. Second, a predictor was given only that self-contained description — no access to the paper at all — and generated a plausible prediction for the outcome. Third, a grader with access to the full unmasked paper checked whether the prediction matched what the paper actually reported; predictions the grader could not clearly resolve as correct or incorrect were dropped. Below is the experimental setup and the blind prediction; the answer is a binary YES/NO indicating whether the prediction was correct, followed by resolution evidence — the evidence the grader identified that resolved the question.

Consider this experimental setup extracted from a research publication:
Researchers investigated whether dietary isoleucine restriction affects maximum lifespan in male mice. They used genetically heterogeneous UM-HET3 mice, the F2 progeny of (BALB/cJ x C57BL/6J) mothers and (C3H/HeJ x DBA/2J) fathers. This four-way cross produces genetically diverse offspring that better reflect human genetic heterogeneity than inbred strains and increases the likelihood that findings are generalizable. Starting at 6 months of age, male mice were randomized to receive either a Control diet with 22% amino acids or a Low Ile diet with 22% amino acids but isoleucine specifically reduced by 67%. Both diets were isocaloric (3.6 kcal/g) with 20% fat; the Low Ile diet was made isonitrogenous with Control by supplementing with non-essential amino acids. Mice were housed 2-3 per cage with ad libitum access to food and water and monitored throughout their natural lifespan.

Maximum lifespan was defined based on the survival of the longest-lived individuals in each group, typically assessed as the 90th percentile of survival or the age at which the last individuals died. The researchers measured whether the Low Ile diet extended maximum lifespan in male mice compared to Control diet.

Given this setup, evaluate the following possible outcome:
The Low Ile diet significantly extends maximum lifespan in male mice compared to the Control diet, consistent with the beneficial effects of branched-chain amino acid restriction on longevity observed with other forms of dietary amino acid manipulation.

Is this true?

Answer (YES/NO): YES